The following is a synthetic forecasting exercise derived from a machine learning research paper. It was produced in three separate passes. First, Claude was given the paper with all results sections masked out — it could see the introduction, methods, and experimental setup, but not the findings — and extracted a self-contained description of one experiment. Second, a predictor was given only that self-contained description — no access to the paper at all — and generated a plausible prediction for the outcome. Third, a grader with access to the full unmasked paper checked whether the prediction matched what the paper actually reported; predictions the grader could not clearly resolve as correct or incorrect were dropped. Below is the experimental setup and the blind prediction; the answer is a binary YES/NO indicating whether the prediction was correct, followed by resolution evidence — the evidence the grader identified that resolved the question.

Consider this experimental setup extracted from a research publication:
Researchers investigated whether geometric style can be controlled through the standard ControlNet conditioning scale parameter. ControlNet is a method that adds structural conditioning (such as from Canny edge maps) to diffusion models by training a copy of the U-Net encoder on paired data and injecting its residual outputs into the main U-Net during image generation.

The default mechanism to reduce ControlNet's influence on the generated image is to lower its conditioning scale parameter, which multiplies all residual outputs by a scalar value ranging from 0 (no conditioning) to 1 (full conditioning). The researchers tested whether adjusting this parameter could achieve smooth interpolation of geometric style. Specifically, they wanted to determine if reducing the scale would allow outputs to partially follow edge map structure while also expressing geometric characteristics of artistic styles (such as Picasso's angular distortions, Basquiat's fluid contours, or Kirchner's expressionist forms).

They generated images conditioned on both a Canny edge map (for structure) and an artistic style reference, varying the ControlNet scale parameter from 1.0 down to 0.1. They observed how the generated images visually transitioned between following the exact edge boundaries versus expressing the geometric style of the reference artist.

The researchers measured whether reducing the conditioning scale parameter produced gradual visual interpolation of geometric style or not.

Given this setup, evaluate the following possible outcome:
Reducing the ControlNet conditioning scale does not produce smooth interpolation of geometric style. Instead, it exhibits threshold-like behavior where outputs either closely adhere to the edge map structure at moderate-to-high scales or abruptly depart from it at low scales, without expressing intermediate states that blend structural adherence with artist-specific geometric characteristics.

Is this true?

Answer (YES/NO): YES